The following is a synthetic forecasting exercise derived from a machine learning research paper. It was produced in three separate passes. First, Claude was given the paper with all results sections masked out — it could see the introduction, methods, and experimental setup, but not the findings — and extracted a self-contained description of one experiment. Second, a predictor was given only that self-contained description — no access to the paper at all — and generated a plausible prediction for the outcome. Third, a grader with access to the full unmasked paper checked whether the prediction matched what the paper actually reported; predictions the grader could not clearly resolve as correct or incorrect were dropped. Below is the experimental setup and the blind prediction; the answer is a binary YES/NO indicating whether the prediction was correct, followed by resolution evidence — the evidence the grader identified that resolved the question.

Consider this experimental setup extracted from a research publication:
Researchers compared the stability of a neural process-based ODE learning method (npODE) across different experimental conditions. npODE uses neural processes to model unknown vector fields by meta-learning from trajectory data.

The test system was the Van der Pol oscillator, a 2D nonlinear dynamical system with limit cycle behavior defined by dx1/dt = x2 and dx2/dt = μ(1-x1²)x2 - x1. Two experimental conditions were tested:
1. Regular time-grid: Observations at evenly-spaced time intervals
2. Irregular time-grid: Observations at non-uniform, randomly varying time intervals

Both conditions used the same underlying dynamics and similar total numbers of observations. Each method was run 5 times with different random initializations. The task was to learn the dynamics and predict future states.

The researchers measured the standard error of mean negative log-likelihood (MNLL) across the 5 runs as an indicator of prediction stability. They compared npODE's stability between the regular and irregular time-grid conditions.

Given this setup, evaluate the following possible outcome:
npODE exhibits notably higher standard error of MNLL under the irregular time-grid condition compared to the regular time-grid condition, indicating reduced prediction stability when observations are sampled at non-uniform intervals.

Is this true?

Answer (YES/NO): YES